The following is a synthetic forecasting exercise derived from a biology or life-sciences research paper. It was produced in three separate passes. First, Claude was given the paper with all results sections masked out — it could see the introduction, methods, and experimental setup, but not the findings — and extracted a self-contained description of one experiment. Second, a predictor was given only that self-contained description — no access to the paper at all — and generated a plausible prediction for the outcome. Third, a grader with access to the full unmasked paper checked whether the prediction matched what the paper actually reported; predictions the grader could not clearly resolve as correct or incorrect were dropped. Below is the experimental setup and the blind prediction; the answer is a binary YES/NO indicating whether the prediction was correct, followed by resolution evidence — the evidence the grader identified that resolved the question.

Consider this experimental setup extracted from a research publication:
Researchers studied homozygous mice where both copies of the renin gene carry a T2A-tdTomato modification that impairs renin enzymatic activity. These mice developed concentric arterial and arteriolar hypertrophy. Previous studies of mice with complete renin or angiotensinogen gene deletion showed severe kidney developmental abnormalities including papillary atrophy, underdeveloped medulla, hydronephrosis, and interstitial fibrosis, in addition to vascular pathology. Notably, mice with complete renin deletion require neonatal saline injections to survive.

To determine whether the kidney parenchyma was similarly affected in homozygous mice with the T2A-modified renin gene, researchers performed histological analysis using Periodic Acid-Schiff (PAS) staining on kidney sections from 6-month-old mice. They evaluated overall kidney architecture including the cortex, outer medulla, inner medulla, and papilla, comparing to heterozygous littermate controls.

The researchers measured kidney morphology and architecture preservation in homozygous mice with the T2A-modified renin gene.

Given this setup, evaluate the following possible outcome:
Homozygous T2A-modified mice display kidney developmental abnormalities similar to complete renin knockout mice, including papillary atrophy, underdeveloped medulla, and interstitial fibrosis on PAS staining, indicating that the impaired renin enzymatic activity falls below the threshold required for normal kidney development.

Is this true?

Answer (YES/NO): NO